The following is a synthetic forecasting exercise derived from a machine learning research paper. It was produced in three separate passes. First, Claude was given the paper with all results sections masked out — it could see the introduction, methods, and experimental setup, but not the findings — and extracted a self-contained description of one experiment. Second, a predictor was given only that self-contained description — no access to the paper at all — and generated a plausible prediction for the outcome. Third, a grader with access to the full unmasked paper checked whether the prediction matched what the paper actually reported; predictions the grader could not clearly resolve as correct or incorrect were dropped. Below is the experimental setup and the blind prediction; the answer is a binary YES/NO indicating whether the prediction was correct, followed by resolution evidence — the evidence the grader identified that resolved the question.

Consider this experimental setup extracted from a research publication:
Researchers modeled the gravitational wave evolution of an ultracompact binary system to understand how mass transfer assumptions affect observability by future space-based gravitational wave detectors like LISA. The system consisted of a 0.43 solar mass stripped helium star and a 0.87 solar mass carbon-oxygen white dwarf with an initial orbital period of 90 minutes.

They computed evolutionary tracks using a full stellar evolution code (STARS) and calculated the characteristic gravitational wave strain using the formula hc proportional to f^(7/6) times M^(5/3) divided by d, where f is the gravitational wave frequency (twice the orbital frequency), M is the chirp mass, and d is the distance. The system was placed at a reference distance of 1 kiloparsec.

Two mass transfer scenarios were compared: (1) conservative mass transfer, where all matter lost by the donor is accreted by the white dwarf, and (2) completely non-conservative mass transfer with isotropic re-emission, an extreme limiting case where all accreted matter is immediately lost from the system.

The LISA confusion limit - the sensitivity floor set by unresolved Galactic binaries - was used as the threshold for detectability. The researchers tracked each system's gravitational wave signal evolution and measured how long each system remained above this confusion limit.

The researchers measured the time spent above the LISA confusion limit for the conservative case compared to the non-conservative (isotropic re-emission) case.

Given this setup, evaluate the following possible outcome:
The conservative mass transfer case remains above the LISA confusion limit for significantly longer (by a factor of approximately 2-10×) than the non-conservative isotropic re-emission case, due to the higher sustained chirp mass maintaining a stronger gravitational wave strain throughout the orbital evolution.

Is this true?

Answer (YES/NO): NO